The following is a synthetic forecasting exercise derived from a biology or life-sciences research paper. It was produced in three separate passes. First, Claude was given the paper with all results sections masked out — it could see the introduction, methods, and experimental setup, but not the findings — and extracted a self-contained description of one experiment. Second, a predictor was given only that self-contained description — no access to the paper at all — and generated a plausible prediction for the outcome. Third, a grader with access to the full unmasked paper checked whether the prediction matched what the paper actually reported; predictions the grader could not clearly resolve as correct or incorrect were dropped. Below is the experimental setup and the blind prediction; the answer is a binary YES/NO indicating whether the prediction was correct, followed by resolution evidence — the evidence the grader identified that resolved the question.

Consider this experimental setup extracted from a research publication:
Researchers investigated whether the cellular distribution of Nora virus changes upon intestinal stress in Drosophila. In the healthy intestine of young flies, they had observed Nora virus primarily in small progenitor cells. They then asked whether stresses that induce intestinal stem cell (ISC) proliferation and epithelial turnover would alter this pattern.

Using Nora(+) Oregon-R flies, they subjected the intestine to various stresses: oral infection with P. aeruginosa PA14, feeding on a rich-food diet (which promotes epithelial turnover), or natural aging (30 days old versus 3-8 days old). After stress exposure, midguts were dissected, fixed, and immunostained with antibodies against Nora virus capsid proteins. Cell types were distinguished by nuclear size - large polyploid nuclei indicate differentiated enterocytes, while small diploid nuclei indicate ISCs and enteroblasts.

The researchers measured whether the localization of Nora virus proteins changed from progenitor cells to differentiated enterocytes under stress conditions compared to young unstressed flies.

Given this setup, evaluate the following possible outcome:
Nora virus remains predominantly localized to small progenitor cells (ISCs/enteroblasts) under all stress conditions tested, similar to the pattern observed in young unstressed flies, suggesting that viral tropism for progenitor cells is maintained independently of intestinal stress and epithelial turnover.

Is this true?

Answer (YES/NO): NO